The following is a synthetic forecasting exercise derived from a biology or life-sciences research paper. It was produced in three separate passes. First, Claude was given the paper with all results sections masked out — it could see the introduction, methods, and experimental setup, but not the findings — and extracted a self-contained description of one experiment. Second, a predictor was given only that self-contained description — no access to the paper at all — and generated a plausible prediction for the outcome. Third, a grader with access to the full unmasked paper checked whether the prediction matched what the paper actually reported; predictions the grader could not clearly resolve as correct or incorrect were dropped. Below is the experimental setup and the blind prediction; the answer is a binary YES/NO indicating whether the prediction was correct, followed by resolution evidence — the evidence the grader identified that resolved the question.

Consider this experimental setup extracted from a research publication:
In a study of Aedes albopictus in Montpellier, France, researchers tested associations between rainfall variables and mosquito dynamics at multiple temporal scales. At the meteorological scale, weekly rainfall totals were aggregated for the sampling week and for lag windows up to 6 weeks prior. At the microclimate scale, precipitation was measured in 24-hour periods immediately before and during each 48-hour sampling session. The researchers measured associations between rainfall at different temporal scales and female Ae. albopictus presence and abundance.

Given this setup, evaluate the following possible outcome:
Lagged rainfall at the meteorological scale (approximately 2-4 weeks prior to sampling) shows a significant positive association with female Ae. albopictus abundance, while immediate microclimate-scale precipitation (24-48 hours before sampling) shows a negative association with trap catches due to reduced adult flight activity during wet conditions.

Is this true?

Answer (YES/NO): NO